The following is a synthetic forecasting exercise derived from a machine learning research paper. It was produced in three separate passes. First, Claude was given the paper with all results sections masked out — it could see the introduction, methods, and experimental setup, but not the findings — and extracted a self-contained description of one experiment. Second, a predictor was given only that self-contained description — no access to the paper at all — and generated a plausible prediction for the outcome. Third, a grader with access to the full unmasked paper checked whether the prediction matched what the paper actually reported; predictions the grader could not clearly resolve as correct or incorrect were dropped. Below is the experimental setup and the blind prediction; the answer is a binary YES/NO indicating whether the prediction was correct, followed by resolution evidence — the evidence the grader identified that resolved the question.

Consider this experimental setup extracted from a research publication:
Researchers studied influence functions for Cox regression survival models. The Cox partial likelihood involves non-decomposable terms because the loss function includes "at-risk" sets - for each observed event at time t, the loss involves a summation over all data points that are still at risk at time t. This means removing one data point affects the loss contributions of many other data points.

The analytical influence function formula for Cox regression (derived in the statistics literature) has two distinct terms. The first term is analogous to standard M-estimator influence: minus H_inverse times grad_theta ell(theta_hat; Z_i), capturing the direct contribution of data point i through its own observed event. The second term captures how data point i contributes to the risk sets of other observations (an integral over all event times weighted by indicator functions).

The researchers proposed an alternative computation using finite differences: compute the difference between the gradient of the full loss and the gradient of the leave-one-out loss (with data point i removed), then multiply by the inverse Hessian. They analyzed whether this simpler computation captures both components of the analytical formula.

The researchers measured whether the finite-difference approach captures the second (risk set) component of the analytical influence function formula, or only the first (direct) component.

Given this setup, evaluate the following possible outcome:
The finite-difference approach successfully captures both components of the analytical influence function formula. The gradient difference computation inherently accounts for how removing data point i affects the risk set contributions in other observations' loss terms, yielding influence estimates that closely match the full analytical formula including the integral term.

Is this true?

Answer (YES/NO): YES